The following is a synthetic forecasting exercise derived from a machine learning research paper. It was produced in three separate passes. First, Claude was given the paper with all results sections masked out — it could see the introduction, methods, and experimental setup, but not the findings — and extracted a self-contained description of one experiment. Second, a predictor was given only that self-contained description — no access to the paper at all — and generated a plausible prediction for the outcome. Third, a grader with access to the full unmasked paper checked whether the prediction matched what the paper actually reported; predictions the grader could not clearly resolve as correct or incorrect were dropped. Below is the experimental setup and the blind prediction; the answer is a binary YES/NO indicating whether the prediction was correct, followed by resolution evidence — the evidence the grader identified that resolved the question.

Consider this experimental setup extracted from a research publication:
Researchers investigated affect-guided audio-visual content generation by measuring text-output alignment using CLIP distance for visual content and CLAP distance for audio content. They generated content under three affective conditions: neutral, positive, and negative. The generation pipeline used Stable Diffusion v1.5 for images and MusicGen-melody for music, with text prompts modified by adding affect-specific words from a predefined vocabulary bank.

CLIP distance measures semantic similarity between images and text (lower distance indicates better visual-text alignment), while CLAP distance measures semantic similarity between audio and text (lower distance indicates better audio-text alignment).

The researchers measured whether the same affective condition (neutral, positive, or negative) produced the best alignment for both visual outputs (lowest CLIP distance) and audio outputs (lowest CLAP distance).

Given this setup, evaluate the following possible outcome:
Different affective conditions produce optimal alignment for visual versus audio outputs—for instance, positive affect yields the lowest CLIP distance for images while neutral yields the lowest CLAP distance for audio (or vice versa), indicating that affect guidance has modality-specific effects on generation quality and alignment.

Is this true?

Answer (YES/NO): YES